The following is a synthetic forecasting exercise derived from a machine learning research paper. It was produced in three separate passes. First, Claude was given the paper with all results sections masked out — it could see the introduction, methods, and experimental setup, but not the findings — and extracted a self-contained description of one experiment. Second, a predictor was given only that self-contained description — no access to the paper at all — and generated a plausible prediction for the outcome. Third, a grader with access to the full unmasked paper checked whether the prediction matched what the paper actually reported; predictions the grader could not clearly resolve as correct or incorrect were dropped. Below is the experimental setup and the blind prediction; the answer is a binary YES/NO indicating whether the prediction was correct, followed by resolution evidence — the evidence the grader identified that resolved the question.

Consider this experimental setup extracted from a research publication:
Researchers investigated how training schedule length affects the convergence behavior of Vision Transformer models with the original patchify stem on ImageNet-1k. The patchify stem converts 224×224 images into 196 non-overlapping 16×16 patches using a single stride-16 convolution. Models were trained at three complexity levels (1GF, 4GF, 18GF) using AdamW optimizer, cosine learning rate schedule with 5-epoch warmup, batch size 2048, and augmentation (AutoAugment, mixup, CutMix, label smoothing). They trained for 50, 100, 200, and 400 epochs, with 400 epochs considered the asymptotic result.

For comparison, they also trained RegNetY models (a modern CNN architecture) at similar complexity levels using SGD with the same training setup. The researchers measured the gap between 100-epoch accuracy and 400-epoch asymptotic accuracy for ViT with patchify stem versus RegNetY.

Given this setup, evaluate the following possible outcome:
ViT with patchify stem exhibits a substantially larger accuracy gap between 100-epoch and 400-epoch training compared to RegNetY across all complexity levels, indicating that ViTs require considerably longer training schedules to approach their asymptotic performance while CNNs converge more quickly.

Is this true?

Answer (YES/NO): YES